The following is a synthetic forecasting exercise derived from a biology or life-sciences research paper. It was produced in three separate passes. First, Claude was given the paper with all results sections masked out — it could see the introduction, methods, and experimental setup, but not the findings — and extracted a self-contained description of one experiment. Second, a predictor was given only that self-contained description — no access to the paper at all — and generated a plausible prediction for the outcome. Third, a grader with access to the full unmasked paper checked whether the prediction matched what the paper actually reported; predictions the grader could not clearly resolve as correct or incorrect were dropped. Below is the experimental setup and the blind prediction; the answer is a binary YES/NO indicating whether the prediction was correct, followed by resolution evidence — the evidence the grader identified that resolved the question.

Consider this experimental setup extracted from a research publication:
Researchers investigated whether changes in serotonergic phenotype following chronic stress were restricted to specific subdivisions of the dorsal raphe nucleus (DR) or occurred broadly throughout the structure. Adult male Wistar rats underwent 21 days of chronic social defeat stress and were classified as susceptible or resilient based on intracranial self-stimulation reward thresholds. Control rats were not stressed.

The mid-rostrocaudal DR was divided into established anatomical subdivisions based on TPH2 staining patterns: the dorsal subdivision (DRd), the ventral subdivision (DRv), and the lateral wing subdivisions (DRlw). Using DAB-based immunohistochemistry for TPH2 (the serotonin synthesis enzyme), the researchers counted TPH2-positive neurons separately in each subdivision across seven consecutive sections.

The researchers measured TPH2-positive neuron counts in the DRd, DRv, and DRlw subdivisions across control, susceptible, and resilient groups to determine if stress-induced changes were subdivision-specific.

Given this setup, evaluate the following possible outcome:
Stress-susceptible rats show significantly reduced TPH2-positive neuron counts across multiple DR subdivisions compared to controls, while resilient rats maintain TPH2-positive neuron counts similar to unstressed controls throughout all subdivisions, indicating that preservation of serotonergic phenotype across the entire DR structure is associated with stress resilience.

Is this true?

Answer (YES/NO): NO